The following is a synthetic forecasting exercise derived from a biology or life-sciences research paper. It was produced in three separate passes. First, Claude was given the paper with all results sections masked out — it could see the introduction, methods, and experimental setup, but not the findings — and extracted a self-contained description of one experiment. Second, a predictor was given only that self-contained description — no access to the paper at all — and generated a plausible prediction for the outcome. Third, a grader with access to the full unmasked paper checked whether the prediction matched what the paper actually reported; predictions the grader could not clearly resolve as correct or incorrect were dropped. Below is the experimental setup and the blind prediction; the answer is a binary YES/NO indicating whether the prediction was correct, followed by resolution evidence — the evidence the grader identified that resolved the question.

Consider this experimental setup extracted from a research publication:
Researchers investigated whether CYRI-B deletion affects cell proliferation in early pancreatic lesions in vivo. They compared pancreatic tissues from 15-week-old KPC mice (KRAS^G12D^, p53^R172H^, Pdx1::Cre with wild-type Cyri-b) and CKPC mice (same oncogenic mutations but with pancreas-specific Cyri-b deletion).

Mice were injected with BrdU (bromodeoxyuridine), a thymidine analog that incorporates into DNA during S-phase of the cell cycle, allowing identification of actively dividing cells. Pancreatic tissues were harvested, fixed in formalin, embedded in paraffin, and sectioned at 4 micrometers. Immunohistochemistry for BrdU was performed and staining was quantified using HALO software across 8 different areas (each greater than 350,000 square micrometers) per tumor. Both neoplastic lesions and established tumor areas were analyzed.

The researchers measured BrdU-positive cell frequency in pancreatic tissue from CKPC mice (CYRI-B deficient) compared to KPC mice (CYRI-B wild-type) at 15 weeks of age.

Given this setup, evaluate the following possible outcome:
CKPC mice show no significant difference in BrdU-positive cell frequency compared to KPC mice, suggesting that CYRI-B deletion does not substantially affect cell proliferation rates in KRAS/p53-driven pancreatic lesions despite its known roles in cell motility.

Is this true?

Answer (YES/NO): NO